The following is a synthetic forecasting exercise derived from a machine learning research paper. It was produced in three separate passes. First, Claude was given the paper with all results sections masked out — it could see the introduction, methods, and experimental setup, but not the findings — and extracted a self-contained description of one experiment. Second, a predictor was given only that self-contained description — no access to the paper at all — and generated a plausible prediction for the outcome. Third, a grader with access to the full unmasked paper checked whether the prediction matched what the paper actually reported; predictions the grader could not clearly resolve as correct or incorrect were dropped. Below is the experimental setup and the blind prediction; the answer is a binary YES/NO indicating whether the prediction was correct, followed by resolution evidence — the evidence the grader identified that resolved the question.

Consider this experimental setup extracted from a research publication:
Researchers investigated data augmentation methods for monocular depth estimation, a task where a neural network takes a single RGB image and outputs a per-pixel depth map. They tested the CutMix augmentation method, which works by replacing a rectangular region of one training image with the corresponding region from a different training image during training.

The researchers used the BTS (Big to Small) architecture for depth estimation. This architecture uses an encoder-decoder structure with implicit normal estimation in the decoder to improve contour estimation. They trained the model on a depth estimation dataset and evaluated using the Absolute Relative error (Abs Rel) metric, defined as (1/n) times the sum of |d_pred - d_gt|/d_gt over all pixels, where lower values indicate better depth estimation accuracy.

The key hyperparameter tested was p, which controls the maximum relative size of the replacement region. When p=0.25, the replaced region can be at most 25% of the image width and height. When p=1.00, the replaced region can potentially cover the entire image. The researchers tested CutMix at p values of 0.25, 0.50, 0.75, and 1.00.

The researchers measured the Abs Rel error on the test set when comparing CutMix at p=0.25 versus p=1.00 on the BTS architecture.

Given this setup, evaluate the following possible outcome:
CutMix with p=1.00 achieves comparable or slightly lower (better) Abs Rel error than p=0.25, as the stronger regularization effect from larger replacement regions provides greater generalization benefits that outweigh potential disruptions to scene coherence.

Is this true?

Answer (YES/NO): NO